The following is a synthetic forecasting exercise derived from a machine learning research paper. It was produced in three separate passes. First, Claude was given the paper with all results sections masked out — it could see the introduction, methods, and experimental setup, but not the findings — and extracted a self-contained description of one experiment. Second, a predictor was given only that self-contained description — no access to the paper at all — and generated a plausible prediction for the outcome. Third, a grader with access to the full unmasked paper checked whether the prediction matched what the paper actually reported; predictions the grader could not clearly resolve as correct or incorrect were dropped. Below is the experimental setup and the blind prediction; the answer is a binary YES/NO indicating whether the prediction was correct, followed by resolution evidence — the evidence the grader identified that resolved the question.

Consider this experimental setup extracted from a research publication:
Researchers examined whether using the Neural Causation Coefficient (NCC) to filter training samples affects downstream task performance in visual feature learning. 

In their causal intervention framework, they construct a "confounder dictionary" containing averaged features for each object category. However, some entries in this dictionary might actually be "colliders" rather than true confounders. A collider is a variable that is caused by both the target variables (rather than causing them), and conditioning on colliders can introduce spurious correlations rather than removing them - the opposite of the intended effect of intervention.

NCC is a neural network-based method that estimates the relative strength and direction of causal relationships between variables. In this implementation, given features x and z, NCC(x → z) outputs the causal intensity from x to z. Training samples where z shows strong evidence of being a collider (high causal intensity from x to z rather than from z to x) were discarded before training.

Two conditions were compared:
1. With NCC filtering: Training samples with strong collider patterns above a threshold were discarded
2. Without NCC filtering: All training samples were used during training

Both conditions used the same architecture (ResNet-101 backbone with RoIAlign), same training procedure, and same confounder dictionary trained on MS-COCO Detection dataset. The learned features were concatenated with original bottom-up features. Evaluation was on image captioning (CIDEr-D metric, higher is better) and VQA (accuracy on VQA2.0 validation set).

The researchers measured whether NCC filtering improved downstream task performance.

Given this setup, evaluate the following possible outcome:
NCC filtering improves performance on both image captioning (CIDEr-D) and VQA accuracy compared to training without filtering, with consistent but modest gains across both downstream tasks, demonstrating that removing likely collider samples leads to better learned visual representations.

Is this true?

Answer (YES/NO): NO